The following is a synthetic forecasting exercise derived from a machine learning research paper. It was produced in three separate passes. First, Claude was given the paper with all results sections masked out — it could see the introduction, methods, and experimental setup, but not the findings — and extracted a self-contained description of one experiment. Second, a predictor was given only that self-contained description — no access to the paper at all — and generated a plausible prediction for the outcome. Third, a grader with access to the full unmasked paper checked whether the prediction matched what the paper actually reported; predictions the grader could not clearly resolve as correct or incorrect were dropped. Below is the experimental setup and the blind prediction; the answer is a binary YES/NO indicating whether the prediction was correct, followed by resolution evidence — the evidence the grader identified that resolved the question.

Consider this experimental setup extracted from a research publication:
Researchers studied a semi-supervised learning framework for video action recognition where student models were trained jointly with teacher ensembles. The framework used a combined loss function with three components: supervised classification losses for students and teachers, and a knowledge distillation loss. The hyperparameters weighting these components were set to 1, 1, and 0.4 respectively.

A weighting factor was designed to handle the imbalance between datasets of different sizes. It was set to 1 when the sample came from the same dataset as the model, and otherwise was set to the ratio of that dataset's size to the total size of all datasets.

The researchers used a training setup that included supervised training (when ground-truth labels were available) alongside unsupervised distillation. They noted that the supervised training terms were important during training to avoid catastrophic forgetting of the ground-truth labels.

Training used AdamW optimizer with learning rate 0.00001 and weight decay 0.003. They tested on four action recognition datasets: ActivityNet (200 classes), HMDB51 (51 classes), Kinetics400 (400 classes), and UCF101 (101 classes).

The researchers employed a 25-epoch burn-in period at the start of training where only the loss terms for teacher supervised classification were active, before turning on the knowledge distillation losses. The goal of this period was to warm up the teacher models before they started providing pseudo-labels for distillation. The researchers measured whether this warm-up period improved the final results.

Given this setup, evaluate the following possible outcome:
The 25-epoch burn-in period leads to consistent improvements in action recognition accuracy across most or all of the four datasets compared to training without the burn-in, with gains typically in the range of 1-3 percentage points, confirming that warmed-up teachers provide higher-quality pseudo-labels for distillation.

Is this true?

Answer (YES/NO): NO